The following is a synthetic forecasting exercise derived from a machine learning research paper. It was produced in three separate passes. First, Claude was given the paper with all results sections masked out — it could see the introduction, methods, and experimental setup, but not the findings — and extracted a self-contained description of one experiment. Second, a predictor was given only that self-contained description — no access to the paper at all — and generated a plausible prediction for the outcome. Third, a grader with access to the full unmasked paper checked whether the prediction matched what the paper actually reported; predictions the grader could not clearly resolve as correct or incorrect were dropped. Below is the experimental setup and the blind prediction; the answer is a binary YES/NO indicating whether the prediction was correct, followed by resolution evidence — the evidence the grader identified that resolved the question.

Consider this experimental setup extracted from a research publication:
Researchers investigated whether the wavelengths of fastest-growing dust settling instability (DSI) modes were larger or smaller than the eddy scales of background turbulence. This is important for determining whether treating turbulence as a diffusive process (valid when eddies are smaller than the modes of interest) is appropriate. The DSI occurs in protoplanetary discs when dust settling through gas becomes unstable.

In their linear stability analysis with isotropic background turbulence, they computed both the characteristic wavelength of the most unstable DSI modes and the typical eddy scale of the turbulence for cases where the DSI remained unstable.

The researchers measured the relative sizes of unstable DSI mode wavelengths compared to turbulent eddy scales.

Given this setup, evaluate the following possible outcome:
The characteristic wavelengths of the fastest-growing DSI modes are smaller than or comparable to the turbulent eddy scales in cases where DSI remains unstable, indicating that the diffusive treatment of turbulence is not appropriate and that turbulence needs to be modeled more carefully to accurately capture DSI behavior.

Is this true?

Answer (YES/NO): NO